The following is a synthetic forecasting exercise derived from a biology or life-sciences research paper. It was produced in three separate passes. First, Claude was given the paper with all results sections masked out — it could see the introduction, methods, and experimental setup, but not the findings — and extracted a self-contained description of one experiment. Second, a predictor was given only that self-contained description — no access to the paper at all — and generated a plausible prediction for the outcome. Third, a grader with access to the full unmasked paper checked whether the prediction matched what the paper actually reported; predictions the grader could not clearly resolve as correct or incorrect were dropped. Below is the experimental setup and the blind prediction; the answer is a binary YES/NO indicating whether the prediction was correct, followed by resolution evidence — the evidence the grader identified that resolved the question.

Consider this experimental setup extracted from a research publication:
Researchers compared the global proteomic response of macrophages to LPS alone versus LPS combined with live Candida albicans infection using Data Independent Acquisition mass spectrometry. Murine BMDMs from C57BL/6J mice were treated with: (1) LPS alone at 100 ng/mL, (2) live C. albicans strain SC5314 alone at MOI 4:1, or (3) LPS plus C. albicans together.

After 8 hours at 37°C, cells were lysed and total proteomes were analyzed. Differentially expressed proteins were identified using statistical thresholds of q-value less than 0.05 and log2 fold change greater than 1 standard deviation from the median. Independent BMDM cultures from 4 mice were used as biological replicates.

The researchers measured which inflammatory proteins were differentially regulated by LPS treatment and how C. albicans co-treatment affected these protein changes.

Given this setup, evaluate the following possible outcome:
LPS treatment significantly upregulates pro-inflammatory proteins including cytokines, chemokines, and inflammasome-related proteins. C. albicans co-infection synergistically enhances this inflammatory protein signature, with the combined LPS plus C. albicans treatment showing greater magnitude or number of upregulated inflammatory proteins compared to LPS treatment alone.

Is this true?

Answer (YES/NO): NO